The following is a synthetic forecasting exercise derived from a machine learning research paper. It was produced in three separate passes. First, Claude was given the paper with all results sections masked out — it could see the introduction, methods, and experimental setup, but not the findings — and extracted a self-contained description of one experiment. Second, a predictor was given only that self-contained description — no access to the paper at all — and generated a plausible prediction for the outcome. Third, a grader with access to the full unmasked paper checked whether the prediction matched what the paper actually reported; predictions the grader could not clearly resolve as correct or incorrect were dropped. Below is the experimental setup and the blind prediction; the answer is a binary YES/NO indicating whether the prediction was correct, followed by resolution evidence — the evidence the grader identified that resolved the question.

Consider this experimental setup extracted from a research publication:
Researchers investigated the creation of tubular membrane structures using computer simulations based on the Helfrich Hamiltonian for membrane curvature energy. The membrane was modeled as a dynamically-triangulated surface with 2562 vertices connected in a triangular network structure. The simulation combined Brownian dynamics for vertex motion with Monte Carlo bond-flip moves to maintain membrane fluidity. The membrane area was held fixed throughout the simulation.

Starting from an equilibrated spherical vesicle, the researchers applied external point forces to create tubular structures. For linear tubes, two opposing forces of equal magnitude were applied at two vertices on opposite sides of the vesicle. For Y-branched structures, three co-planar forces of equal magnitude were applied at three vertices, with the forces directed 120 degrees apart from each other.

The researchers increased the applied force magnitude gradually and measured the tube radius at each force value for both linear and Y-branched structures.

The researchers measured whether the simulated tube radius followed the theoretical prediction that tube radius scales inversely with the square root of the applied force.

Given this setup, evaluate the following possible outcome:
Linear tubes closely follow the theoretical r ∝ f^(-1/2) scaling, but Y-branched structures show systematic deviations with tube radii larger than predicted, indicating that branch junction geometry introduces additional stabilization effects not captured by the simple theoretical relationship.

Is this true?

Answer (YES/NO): NO